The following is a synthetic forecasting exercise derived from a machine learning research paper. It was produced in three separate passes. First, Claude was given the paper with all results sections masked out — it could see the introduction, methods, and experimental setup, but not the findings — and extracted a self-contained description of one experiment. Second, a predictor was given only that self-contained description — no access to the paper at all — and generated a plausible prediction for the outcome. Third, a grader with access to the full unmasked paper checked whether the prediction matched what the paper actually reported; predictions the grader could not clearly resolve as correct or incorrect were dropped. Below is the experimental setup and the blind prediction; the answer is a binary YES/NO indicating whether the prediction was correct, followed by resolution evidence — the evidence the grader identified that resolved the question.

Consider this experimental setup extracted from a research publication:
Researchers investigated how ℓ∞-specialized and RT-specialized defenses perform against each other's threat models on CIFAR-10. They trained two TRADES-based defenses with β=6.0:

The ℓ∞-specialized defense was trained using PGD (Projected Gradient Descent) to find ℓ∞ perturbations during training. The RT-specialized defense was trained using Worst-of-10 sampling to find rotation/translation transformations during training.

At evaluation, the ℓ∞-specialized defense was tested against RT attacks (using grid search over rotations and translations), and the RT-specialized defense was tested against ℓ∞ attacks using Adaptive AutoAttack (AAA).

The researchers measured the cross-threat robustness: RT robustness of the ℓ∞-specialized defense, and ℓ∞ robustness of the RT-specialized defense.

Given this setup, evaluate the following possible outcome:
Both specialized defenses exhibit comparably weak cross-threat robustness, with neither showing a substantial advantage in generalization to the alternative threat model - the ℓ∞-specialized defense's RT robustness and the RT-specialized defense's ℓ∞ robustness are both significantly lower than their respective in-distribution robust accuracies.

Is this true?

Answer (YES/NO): NO